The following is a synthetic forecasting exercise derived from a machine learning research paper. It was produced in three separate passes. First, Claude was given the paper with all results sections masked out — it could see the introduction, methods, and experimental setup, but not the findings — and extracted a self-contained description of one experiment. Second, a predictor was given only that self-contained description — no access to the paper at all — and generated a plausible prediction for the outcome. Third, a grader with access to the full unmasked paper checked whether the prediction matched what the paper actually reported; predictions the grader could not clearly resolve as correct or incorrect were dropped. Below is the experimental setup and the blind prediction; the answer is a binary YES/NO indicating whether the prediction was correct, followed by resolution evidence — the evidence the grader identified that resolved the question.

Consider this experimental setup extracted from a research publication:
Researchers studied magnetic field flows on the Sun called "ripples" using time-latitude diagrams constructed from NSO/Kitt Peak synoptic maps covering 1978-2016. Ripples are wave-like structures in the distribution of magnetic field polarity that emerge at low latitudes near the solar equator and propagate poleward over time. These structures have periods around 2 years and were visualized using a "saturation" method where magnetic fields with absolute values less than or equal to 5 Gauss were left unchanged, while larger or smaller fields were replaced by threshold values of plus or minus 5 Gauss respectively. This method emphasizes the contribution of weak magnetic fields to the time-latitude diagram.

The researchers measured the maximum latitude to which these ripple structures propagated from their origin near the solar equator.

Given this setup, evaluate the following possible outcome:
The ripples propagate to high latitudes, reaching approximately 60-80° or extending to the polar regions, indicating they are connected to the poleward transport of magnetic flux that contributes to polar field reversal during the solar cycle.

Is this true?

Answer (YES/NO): NO